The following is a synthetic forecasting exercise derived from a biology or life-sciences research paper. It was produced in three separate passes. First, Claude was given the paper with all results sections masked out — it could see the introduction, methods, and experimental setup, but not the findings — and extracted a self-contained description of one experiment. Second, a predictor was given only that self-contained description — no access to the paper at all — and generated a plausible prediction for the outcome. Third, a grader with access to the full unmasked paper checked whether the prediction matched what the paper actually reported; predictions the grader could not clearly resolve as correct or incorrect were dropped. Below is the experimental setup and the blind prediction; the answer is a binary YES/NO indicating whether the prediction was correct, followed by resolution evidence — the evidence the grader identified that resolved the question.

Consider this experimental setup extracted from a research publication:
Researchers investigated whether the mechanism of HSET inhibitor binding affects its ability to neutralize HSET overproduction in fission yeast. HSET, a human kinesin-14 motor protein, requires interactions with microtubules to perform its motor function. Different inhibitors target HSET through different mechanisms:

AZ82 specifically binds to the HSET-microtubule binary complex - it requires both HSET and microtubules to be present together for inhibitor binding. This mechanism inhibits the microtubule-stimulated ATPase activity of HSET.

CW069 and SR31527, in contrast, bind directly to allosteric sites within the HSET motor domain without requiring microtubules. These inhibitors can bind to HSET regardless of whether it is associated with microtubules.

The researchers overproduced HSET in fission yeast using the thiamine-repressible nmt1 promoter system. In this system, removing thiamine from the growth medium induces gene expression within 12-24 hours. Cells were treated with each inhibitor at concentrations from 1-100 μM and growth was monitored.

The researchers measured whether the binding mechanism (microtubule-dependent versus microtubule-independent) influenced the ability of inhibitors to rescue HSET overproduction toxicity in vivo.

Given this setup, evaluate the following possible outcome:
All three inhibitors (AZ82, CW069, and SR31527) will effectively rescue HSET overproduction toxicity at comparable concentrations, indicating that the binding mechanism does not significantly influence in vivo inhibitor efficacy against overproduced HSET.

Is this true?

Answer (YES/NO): NO